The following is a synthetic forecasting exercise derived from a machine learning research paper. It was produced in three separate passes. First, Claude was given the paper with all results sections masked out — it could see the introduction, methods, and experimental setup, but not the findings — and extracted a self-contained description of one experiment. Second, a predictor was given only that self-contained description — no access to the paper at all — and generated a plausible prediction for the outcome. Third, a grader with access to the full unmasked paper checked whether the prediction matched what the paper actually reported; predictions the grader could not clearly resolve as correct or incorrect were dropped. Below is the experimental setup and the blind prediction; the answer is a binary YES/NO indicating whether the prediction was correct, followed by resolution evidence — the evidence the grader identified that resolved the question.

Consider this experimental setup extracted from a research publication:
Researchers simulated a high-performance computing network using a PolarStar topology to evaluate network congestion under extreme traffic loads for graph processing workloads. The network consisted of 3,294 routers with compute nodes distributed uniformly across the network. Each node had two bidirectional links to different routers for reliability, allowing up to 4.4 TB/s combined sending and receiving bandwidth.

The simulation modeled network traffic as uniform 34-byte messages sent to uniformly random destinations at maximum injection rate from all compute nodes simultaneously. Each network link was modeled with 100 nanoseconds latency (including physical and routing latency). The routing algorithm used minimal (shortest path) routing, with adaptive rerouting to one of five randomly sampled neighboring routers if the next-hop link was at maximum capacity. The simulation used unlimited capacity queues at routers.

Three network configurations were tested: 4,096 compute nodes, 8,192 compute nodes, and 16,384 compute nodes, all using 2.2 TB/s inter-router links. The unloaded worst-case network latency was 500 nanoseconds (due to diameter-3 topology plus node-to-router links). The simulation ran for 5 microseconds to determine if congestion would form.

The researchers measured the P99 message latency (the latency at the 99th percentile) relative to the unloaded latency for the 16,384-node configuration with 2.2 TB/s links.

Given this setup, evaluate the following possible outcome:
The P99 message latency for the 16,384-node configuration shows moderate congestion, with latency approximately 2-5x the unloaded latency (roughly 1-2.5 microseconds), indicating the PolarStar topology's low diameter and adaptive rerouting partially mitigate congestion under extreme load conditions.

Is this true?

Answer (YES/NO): NO